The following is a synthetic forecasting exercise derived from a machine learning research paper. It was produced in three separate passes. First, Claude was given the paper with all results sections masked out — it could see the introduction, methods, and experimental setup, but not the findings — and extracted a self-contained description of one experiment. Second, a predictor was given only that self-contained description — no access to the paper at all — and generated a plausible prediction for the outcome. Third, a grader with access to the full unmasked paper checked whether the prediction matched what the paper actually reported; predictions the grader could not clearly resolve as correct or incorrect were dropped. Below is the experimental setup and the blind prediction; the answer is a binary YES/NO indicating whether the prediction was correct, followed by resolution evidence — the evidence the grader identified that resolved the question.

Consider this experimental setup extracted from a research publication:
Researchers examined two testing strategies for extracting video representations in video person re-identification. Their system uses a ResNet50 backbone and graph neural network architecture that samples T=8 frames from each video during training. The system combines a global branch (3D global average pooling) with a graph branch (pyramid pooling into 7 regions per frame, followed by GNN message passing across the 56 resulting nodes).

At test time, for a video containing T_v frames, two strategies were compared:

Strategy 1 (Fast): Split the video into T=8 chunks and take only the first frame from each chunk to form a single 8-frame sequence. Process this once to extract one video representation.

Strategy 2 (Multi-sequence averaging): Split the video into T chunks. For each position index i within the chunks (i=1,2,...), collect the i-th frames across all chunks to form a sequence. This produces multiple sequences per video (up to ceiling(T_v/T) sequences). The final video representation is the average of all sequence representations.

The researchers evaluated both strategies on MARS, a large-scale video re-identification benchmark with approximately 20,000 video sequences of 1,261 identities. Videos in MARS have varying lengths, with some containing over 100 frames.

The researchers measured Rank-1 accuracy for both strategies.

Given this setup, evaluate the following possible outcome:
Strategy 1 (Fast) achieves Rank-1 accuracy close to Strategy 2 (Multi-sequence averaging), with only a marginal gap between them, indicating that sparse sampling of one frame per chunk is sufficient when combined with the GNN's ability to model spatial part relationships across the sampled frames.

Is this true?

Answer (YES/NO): YES